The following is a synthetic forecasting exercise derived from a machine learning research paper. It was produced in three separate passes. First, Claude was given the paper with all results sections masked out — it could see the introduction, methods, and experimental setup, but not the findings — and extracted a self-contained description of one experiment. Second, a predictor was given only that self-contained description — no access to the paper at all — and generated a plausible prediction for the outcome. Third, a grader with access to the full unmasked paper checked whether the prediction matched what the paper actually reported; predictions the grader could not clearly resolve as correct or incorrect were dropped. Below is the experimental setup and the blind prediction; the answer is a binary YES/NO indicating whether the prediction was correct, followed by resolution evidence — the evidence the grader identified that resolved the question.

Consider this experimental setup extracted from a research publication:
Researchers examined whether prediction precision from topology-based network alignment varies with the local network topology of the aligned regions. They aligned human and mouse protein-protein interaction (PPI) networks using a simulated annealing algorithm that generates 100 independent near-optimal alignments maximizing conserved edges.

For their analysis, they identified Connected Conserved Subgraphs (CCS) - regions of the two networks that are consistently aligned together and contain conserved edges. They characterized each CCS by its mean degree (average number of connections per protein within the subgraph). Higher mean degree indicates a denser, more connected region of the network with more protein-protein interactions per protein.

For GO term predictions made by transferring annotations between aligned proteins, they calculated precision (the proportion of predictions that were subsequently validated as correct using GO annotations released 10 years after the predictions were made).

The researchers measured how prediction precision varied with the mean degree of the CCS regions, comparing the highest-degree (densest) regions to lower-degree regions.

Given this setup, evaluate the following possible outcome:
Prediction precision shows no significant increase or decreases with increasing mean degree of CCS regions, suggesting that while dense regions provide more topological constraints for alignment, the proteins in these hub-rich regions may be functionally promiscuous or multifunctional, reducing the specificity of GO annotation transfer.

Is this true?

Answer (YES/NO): NO